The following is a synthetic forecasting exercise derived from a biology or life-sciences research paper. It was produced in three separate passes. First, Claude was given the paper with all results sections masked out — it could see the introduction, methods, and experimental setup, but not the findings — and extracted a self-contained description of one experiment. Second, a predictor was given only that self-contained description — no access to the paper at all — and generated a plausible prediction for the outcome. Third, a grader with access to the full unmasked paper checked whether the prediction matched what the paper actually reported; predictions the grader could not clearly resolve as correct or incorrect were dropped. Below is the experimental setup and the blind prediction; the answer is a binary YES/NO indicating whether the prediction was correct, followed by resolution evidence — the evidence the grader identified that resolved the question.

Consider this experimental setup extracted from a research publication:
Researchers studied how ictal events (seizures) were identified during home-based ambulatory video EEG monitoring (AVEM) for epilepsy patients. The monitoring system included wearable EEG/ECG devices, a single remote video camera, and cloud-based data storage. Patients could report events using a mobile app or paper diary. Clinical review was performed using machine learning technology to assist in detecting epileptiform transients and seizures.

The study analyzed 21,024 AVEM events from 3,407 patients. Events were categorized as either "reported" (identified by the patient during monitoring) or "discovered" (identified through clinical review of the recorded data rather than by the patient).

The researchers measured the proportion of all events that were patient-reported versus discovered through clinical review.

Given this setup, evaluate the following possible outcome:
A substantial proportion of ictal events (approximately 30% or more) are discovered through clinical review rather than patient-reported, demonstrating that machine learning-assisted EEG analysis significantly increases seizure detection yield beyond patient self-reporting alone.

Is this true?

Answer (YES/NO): NO